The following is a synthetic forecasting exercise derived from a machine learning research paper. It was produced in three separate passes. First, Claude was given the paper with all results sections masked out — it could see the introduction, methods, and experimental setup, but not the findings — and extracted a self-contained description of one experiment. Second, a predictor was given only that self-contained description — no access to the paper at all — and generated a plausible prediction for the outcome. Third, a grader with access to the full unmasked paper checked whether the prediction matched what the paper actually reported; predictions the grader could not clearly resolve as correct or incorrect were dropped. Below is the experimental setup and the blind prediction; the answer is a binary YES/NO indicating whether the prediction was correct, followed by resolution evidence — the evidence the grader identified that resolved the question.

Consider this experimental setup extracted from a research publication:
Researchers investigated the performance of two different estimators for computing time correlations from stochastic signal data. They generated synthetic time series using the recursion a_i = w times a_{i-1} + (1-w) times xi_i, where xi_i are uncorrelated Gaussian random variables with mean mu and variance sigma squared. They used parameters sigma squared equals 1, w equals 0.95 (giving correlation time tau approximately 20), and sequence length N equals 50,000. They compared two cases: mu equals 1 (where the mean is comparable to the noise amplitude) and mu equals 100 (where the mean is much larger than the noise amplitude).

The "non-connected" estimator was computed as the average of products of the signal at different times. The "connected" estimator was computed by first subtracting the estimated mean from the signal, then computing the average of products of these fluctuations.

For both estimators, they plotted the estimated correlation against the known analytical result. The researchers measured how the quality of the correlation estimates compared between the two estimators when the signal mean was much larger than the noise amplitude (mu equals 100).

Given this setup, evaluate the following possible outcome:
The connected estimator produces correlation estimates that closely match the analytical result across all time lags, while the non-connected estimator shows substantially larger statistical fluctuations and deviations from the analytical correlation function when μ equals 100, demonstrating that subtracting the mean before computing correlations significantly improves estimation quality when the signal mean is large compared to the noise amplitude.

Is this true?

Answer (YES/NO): YES